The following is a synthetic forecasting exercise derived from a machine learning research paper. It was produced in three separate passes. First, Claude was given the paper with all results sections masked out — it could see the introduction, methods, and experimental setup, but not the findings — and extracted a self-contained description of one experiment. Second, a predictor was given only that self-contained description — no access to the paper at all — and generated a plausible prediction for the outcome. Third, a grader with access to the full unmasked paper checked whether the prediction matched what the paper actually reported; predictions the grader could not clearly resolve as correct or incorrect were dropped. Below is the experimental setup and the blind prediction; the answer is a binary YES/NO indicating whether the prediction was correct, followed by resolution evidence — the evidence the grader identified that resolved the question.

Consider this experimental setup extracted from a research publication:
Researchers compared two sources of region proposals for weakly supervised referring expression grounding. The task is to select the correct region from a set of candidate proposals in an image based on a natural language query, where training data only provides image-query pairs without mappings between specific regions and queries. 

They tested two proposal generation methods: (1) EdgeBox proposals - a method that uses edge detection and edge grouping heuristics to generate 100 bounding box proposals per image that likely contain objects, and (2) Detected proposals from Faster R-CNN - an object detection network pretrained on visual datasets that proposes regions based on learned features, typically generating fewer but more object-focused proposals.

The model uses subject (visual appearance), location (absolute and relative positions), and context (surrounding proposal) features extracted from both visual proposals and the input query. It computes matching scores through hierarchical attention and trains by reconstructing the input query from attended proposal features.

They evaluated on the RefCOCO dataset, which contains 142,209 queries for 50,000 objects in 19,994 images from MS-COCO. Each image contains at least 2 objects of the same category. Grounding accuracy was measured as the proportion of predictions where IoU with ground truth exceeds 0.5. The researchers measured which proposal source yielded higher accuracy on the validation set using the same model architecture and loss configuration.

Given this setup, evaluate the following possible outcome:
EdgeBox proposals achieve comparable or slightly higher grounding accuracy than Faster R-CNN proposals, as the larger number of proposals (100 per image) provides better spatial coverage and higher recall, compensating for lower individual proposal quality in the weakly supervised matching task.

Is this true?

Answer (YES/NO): YES